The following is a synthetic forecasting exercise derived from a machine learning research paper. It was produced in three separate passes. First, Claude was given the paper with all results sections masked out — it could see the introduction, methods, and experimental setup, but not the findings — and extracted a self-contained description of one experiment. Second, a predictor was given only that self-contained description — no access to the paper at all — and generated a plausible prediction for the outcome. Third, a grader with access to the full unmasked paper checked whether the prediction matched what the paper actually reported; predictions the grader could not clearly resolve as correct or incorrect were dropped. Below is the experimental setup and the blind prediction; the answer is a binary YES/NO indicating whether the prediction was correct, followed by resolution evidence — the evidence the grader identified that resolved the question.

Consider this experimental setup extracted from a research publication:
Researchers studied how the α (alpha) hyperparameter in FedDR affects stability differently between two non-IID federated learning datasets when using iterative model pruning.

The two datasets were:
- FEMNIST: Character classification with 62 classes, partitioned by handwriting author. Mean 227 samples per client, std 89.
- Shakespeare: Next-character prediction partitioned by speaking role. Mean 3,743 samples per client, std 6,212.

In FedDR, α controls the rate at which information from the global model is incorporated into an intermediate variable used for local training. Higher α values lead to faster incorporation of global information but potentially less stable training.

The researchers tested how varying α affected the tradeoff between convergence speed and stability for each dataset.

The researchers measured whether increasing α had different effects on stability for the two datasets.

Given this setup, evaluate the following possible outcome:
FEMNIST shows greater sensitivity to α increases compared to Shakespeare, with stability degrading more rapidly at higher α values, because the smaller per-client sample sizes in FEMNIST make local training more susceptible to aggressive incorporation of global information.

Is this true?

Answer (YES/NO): YES